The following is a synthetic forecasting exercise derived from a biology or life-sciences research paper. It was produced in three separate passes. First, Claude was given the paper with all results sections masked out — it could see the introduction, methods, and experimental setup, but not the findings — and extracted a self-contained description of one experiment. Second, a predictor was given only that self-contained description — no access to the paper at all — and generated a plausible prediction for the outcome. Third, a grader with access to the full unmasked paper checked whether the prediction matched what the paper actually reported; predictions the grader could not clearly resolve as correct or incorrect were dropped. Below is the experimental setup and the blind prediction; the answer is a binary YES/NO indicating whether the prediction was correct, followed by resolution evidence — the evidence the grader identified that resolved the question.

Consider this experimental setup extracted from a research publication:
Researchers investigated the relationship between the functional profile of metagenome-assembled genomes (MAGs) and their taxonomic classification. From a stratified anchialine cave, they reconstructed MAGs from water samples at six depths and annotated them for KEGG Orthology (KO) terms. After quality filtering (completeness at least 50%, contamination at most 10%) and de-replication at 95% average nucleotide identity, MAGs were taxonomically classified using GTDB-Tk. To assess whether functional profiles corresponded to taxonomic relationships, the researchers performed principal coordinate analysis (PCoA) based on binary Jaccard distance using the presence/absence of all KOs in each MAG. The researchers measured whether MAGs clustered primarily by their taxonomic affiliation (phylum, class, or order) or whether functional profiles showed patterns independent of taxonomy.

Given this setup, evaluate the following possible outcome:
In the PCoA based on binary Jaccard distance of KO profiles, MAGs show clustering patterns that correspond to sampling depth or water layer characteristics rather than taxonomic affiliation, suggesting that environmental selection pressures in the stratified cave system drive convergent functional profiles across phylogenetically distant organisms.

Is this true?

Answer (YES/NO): NO